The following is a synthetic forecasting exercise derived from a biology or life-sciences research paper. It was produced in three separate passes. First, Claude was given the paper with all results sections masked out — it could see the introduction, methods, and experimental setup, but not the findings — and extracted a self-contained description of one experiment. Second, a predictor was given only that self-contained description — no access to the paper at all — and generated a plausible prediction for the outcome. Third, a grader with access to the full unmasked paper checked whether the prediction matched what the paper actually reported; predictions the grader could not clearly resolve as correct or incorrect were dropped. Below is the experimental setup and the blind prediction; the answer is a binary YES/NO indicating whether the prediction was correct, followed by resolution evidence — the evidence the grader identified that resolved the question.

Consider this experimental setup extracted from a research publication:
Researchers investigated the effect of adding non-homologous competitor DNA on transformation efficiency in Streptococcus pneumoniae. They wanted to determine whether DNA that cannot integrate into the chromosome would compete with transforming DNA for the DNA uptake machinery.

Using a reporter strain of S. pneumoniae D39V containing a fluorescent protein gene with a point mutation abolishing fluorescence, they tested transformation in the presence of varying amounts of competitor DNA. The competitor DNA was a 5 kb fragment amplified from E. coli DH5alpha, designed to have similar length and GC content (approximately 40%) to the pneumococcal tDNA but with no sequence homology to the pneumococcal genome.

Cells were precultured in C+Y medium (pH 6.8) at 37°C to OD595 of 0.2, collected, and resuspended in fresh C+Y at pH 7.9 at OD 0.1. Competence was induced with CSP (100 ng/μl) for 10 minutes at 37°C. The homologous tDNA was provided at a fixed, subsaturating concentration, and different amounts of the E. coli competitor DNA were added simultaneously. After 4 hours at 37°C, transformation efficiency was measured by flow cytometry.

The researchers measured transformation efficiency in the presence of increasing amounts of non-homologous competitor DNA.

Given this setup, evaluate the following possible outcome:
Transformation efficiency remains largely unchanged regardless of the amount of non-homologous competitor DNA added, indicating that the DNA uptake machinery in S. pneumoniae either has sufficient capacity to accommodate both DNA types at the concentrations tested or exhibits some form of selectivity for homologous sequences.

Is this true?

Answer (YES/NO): NO